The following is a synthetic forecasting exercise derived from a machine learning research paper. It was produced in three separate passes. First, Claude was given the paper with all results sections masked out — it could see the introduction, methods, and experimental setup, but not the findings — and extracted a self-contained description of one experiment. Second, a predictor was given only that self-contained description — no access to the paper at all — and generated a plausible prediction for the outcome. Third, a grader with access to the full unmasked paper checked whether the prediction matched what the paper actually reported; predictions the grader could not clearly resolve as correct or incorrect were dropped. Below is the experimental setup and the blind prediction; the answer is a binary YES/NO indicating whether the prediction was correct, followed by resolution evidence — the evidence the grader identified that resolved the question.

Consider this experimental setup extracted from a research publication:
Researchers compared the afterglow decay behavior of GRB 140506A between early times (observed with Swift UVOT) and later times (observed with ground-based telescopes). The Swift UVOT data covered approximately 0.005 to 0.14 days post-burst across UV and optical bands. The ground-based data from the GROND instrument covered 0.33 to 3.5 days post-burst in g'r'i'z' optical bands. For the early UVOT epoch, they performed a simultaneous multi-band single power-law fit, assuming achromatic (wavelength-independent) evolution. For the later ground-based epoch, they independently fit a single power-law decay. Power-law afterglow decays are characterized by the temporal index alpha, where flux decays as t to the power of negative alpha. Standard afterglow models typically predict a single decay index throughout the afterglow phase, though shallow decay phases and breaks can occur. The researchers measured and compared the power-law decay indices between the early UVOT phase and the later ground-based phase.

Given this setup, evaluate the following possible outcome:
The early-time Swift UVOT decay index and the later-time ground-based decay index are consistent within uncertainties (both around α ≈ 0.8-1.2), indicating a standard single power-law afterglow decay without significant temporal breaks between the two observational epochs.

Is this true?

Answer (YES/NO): NO